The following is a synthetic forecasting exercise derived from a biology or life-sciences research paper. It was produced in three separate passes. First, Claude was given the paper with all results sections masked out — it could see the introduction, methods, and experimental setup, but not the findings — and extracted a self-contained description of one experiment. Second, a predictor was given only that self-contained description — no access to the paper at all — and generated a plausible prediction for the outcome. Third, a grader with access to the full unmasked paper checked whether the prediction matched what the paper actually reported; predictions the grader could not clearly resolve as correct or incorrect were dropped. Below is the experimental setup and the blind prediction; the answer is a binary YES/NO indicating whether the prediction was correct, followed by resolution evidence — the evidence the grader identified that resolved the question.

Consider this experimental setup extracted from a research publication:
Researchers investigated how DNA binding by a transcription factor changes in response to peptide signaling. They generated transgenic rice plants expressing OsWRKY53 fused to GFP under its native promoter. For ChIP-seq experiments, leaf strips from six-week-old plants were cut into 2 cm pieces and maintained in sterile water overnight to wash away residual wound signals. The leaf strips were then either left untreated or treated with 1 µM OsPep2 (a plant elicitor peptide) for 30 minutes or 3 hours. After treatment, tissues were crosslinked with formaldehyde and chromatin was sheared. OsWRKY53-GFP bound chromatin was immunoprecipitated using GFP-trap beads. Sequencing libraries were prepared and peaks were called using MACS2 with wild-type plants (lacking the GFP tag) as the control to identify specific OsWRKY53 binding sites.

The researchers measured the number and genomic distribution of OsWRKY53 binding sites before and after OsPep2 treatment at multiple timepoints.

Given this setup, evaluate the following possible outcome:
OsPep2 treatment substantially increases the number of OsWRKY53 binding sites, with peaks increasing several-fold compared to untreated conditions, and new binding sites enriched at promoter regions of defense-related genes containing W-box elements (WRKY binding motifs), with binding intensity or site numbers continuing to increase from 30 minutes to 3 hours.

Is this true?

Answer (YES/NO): NO